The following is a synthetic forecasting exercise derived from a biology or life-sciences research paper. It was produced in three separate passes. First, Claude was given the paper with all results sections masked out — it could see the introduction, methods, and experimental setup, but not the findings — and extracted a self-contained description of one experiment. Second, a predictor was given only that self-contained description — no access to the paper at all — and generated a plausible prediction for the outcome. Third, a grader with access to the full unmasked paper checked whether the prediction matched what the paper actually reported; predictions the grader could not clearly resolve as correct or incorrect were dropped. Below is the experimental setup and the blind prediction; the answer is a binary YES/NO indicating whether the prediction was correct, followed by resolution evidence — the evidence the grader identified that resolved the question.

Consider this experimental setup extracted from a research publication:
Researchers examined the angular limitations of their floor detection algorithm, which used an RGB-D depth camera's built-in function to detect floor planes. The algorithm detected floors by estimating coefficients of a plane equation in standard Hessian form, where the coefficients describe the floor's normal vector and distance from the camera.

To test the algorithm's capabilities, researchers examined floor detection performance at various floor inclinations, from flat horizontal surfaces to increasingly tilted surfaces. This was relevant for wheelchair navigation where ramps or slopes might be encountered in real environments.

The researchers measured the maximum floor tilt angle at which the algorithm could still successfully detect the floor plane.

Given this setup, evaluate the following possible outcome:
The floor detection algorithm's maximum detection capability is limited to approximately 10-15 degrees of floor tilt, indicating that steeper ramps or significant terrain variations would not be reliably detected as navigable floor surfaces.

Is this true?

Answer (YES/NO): NO